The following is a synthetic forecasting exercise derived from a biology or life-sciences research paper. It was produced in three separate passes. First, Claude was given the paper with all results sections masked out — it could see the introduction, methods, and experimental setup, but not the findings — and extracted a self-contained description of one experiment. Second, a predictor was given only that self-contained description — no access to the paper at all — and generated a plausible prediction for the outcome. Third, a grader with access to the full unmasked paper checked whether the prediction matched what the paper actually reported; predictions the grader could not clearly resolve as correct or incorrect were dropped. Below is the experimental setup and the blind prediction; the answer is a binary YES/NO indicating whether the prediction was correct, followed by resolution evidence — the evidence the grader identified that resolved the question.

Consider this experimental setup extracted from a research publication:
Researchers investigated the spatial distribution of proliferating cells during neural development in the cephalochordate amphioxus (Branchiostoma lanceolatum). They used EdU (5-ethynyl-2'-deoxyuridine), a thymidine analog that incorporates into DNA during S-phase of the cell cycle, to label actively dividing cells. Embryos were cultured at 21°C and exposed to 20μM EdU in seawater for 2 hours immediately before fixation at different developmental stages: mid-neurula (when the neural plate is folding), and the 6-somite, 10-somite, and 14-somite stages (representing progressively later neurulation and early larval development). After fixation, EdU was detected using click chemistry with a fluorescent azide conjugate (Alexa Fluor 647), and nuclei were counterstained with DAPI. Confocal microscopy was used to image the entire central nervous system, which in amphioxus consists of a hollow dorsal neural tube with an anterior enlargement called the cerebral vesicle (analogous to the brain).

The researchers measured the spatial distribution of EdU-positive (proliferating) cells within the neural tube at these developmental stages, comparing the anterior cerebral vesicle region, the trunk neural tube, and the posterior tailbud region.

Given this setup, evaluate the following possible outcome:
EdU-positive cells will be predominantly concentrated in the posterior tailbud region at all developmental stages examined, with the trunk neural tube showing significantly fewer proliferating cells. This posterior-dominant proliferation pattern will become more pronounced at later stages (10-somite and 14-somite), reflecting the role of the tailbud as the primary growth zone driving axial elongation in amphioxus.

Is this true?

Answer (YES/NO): NO